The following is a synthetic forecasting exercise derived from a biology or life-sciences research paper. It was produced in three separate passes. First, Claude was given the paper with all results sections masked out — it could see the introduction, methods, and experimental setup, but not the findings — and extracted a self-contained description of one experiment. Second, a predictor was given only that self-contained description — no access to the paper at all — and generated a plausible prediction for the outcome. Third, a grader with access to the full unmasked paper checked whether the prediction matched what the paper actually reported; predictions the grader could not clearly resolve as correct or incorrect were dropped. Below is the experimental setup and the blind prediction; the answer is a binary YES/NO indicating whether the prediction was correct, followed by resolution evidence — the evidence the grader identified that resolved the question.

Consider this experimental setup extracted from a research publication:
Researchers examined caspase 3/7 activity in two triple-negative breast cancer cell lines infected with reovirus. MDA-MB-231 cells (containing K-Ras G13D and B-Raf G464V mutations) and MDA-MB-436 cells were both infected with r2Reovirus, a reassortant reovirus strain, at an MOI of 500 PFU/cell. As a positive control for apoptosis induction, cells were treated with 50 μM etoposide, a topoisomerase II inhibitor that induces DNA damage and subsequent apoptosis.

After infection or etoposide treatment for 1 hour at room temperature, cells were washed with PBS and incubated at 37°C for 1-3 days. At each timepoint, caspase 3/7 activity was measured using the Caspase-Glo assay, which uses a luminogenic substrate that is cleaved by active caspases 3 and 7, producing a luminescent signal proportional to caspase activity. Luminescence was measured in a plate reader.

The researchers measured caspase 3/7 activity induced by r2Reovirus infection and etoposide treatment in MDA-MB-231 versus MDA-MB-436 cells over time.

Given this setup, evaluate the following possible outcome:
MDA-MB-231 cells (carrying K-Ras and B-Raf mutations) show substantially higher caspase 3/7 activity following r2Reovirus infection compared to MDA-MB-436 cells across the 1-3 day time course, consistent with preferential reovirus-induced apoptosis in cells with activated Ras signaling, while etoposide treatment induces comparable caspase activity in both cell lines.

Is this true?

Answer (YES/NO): NO